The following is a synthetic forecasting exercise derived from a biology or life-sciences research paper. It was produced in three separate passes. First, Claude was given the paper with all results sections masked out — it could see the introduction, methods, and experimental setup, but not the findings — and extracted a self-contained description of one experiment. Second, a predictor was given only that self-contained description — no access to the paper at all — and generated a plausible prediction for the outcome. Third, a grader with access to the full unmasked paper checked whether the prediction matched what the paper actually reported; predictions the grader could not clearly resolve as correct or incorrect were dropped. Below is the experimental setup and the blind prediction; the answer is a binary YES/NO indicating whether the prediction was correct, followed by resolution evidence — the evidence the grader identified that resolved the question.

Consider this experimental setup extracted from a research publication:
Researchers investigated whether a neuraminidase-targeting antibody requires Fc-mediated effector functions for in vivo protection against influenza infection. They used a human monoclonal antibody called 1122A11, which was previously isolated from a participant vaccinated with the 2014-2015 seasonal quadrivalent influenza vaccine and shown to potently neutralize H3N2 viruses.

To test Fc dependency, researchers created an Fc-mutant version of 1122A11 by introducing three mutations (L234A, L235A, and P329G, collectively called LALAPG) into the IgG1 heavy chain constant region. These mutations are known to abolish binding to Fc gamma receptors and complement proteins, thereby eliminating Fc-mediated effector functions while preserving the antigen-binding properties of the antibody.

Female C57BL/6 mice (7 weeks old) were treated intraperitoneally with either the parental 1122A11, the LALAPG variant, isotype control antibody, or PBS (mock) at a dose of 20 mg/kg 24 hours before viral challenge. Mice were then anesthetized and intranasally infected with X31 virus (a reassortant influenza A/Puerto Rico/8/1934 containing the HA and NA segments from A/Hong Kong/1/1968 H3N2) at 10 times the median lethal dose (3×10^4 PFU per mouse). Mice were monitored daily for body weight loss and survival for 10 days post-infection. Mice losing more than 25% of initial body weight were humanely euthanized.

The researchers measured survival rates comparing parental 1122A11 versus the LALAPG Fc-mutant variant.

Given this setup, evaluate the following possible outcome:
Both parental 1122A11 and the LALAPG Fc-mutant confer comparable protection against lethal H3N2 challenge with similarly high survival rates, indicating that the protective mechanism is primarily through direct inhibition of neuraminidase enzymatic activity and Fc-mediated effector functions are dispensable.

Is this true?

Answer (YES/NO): YES